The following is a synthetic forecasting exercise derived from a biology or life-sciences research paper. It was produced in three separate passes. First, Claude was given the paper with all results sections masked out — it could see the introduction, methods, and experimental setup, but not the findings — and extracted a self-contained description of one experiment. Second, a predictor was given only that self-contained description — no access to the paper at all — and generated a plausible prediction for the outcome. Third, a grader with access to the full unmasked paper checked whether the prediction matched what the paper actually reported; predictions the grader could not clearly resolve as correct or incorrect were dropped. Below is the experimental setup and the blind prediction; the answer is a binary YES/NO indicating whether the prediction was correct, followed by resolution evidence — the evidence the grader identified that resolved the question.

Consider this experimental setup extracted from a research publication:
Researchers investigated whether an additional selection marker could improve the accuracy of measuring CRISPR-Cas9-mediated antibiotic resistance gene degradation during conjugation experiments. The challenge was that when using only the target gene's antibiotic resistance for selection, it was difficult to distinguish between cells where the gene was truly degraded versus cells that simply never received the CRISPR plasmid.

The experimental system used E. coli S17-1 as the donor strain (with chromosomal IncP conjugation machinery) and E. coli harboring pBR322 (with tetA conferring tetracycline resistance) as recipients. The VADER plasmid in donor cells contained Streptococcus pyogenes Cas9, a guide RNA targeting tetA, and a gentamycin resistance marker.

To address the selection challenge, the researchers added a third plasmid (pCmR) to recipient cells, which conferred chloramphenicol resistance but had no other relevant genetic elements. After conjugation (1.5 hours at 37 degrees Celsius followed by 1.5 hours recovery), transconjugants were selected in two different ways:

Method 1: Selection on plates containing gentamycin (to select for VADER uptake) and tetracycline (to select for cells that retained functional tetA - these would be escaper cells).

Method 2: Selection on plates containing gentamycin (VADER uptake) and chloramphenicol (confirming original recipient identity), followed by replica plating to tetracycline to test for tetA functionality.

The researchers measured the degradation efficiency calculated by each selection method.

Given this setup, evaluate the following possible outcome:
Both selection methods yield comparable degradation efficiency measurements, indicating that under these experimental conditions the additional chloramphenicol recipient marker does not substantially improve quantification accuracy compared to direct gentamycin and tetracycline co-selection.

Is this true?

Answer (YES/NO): NO